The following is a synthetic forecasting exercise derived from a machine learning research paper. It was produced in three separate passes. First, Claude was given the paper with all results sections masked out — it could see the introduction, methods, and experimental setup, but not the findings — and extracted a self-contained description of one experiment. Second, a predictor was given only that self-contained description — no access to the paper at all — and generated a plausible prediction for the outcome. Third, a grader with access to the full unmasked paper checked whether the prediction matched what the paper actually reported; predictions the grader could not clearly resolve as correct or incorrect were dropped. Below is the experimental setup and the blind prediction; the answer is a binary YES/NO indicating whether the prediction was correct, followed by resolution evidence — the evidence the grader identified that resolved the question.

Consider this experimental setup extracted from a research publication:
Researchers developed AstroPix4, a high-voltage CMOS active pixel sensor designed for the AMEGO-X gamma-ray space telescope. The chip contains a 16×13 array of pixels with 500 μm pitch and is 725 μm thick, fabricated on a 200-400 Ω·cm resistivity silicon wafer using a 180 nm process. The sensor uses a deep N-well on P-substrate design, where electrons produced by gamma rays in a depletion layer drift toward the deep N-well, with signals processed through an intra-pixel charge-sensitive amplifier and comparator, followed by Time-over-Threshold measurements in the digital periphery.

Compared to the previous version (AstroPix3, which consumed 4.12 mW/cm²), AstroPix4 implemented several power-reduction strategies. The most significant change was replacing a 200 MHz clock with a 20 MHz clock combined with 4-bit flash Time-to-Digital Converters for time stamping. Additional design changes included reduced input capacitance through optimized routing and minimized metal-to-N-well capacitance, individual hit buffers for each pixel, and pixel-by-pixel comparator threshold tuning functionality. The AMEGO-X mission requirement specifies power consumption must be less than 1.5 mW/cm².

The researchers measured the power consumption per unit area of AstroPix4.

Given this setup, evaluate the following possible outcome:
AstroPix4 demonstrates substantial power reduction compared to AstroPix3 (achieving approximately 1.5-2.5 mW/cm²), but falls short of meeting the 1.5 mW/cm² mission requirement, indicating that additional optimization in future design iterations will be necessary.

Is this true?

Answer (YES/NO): YES